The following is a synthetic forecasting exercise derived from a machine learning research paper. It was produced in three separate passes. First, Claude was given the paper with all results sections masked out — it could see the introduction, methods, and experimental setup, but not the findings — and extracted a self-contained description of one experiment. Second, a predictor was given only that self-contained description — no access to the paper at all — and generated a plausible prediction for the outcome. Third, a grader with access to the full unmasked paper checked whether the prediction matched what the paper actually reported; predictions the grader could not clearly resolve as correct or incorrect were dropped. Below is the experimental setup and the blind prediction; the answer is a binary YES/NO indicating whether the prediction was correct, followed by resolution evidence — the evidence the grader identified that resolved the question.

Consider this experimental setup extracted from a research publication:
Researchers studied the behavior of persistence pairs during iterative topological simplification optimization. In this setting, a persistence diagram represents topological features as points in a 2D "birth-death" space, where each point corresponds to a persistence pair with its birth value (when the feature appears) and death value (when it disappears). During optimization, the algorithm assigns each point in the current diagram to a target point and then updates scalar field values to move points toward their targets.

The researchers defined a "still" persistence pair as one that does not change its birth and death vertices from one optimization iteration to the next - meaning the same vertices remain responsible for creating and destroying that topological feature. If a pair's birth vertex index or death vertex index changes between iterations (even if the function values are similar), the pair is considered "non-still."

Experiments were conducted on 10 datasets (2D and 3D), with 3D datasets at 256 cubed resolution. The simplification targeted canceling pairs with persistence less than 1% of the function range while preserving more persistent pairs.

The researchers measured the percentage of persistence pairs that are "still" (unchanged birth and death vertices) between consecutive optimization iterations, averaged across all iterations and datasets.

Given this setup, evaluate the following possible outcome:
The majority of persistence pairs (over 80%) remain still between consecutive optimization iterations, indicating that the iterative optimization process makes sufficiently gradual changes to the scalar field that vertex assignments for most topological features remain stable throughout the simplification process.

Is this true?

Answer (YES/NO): YES